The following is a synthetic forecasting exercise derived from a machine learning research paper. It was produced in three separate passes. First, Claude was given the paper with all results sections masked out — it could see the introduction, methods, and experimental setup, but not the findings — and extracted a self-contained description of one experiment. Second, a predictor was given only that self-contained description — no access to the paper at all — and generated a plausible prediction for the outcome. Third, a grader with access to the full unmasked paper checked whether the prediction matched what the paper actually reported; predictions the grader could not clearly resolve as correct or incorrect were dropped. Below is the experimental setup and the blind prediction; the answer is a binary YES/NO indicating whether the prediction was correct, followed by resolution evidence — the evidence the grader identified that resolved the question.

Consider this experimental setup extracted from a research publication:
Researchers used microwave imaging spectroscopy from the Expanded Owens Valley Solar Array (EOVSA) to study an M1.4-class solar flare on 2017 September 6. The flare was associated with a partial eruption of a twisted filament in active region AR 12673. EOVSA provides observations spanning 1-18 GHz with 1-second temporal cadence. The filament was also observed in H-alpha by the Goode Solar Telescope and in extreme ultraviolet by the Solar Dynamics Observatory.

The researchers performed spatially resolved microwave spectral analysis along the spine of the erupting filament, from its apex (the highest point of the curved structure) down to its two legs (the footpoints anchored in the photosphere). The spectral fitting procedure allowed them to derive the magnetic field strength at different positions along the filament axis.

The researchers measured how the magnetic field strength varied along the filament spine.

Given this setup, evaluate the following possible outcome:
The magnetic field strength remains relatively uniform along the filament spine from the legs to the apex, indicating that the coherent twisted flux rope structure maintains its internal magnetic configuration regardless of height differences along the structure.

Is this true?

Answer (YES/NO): NO